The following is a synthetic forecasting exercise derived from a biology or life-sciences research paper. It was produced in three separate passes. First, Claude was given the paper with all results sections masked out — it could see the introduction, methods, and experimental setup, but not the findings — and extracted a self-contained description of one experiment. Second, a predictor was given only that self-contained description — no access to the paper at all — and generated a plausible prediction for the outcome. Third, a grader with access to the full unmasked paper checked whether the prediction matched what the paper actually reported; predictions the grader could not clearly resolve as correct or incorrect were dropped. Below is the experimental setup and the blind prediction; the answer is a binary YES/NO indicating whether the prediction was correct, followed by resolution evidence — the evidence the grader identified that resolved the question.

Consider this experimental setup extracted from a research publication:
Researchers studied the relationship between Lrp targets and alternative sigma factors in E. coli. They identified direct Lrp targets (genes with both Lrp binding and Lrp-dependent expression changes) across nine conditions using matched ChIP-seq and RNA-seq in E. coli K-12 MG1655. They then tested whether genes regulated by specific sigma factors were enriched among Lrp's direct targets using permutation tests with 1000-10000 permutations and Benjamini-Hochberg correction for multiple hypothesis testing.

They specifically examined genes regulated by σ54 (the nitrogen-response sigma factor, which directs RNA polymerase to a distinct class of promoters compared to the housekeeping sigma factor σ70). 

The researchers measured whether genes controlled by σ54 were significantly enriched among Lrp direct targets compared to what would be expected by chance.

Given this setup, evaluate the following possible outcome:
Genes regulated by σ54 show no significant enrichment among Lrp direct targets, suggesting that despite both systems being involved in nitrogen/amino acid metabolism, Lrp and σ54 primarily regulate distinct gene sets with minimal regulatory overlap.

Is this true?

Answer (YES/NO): NO